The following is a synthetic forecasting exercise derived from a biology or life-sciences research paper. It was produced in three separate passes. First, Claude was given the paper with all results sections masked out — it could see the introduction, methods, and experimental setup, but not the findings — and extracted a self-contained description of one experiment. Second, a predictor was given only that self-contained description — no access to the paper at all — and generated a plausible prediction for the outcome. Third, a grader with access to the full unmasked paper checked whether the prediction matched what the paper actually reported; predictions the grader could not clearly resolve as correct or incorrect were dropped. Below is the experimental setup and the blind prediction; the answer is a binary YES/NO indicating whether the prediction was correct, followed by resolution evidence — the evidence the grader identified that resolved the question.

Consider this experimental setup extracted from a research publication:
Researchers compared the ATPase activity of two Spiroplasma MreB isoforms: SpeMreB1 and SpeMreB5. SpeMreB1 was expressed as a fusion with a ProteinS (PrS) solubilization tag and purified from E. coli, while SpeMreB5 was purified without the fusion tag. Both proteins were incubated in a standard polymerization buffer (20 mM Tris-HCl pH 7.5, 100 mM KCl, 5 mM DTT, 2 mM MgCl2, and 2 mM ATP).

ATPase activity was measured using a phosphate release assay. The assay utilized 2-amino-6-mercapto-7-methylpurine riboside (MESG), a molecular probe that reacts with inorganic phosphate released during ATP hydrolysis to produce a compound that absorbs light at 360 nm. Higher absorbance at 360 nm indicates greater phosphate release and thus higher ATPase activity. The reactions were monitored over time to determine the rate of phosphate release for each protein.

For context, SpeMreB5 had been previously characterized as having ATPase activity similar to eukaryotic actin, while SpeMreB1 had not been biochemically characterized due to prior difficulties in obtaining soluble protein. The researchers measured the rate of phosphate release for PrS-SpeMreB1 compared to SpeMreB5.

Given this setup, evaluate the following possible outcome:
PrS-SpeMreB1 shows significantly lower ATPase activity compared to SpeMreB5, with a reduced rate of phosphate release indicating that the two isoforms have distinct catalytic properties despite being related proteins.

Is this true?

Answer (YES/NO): NO